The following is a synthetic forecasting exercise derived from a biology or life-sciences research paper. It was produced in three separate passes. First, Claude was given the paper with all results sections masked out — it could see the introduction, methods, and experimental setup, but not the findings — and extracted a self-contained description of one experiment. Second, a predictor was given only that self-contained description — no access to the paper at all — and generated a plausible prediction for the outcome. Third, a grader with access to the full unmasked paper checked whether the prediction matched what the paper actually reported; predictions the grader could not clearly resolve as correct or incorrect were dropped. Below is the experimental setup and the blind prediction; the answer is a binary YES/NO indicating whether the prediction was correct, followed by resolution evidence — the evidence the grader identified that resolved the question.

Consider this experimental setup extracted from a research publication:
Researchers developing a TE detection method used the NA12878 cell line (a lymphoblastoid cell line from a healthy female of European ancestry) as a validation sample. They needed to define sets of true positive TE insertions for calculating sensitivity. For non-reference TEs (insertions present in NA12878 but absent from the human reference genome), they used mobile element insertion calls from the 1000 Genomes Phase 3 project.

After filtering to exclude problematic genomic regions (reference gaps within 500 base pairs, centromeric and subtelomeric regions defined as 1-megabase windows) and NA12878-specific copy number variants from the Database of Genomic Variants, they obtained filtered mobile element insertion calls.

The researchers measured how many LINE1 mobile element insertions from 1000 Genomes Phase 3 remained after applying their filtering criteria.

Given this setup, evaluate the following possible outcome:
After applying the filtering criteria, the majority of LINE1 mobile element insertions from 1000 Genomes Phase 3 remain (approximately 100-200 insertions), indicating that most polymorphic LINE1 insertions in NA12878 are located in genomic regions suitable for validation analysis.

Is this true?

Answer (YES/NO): NO